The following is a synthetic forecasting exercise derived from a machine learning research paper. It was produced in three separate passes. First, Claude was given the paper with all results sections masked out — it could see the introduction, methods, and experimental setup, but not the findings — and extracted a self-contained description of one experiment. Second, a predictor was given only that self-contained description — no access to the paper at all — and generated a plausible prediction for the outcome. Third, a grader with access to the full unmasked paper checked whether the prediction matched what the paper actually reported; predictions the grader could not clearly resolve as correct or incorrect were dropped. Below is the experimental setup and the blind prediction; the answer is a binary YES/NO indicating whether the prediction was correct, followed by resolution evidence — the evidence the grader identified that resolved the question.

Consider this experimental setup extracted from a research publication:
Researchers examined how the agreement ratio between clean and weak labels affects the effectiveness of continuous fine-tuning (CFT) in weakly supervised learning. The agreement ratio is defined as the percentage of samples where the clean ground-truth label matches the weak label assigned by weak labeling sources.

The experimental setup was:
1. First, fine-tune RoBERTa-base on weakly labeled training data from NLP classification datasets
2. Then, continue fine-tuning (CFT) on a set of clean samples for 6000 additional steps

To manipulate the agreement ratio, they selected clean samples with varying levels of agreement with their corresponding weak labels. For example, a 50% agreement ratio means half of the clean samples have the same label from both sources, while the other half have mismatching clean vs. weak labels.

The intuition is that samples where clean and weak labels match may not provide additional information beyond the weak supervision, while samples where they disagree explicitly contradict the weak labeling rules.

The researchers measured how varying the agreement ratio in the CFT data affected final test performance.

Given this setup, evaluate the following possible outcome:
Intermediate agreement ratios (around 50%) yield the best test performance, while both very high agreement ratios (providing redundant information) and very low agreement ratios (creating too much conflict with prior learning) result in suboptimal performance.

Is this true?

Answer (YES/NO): NO